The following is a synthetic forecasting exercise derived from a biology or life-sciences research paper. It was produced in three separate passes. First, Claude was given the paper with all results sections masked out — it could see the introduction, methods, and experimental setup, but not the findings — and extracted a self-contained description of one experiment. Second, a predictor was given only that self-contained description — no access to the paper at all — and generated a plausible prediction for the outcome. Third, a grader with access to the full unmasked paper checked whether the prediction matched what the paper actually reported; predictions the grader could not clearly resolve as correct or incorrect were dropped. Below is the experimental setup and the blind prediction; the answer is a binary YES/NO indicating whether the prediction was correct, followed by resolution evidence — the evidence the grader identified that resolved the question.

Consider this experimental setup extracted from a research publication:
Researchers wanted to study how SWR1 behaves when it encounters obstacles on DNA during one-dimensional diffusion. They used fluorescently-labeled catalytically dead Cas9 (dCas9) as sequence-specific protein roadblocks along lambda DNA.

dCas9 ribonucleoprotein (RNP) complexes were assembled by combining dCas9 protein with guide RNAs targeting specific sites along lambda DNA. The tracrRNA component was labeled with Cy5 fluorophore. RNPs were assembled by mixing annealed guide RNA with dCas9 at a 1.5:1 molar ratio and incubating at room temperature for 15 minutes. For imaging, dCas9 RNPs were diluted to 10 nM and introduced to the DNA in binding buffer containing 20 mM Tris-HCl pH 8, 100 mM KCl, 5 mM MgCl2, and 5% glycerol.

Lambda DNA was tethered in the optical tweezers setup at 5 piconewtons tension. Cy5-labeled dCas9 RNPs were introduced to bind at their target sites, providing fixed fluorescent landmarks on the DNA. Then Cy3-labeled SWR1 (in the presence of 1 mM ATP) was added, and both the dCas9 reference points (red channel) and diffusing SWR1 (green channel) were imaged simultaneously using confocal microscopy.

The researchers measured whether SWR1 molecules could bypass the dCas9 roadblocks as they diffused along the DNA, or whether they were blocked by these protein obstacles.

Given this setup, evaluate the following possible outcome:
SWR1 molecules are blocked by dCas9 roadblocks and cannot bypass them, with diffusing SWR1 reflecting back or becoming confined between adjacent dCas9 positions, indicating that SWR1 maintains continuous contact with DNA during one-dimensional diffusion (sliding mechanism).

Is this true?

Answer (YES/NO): YES